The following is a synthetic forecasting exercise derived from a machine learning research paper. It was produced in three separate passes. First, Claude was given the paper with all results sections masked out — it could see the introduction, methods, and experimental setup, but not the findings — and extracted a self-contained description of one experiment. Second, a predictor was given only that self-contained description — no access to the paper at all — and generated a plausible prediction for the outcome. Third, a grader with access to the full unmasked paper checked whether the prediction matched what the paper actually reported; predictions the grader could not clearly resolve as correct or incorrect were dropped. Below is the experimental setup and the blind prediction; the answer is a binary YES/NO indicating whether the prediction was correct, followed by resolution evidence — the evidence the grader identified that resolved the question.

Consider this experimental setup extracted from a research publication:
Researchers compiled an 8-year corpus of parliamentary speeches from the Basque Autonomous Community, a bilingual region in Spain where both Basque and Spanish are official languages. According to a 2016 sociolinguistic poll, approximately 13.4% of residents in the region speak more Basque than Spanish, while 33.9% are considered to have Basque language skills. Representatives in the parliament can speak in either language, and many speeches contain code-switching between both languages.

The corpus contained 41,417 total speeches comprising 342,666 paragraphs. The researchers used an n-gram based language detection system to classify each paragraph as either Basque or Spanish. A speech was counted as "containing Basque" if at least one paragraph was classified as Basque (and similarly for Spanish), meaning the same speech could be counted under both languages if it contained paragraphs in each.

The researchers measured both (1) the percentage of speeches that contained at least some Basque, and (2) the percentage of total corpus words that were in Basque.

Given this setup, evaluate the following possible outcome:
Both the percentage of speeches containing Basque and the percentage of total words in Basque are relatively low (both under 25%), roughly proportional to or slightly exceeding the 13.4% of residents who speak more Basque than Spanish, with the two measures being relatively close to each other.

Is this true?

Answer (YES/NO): NO